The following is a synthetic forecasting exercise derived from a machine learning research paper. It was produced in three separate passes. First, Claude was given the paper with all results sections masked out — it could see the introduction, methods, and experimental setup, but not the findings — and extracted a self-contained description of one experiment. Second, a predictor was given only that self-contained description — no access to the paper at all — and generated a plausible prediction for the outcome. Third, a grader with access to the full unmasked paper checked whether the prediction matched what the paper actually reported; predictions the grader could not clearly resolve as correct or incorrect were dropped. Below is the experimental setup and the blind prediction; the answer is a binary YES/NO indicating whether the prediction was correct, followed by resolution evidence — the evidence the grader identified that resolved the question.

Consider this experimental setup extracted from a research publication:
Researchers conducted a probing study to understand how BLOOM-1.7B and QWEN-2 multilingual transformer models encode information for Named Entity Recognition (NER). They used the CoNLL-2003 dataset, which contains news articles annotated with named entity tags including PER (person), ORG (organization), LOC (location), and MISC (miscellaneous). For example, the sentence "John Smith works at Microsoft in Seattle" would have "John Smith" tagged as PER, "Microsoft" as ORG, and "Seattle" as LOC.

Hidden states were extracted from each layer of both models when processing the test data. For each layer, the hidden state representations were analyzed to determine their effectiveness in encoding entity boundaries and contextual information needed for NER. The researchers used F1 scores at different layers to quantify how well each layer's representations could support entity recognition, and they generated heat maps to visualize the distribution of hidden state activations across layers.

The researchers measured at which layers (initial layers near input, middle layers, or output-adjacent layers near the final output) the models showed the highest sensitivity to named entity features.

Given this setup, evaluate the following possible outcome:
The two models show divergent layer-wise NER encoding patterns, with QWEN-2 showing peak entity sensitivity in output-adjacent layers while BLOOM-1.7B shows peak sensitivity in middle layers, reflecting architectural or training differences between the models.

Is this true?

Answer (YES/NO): NO